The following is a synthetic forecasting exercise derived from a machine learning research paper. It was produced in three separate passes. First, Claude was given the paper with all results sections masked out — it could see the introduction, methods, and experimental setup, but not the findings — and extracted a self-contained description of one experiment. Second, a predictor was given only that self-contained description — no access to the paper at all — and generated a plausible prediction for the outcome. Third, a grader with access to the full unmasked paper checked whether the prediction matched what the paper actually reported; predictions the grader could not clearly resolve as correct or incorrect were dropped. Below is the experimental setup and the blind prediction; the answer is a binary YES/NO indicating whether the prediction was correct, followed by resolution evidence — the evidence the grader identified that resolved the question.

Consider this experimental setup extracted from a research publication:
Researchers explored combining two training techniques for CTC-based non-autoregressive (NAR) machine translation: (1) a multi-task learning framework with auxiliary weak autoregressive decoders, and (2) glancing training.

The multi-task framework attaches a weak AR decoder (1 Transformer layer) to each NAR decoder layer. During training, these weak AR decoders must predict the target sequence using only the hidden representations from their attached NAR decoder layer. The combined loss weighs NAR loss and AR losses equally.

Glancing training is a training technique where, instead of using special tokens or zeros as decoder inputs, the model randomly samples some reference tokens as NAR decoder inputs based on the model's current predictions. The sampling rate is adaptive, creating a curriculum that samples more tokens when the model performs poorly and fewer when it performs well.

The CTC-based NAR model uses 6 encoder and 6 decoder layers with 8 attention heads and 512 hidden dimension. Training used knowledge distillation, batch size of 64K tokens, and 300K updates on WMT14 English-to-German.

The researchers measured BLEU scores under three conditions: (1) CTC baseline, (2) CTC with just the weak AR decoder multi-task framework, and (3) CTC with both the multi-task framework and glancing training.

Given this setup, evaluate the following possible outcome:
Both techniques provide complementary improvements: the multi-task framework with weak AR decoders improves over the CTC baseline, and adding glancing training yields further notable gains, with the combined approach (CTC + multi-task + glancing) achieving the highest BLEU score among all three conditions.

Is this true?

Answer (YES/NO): YES